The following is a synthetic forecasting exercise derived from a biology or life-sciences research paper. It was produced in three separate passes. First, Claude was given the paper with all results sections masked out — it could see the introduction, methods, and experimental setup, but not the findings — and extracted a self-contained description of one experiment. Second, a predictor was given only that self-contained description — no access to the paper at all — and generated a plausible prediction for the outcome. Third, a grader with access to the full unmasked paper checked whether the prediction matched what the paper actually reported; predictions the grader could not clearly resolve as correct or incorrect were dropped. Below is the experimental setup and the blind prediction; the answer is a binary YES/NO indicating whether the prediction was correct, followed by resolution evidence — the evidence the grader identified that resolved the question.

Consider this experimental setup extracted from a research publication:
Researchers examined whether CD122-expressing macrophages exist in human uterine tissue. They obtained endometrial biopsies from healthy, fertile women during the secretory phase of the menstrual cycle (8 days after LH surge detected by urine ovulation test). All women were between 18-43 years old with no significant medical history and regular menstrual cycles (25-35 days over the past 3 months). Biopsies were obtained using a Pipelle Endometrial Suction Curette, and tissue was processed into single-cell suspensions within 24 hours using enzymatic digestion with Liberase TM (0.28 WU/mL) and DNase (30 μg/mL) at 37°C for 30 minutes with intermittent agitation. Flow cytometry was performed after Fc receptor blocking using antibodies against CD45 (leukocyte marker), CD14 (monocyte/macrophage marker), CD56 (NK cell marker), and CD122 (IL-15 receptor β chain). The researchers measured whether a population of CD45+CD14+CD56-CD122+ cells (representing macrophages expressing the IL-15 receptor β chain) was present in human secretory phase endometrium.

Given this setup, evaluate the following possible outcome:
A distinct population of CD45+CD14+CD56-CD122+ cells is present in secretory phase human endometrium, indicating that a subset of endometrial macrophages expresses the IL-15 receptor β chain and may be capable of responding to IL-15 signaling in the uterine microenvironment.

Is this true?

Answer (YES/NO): NO